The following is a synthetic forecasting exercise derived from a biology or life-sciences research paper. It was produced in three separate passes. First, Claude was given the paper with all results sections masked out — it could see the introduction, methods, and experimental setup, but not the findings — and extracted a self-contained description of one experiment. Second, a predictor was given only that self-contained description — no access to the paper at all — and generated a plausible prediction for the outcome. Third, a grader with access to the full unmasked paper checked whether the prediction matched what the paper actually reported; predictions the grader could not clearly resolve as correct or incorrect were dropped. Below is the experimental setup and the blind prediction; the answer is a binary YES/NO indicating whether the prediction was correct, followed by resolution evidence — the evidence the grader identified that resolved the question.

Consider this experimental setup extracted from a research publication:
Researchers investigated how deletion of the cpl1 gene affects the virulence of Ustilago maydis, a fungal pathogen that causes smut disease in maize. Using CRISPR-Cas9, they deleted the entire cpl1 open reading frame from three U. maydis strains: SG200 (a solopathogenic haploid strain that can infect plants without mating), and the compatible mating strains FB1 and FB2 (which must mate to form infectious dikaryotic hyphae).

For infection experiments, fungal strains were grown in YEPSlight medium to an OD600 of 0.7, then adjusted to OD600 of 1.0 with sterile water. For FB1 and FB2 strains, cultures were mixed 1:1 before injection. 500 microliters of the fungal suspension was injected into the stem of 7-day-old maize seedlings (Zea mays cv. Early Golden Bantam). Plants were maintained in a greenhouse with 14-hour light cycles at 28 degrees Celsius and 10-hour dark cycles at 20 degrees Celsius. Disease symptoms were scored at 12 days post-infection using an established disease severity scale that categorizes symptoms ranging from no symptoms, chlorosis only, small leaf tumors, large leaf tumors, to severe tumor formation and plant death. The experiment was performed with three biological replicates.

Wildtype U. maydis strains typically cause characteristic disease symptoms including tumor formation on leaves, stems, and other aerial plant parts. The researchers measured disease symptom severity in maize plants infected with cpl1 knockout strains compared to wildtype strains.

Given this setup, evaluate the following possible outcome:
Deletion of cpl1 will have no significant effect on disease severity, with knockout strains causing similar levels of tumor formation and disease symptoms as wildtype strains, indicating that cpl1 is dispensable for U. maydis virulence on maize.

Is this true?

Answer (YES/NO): NO